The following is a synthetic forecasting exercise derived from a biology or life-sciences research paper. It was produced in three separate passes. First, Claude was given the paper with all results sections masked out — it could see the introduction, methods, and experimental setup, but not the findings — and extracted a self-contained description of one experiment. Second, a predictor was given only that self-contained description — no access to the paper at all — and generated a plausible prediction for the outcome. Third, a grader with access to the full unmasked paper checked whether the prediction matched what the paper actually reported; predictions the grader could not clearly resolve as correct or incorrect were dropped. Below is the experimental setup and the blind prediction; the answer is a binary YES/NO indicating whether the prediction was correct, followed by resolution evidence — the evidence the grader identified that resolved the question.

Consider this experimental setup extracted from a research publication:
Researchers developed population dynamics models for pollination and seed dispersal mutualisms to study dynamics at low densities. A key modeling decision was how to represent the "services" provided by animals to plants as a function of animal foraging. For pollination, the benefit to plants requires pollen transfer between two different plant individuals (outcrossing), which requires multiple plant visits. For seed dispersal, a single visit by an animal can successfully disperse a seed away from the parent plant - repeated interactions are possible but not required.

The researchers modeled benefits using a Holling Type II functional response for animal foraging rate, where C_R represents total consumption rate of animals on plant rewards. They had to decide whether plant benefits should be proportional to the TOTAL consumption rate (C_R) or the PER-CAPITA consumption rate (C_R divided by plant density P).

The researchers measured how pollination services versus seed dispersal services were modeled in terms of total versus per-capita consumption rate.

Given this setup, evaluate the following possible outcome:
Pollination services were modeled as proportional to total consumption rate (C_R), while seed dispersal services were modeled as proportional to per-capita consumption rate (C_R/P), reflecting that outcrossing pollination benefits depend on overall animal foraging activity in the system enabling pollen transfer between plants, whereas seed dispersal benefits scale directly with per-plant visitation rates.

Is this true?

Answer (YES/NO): YES